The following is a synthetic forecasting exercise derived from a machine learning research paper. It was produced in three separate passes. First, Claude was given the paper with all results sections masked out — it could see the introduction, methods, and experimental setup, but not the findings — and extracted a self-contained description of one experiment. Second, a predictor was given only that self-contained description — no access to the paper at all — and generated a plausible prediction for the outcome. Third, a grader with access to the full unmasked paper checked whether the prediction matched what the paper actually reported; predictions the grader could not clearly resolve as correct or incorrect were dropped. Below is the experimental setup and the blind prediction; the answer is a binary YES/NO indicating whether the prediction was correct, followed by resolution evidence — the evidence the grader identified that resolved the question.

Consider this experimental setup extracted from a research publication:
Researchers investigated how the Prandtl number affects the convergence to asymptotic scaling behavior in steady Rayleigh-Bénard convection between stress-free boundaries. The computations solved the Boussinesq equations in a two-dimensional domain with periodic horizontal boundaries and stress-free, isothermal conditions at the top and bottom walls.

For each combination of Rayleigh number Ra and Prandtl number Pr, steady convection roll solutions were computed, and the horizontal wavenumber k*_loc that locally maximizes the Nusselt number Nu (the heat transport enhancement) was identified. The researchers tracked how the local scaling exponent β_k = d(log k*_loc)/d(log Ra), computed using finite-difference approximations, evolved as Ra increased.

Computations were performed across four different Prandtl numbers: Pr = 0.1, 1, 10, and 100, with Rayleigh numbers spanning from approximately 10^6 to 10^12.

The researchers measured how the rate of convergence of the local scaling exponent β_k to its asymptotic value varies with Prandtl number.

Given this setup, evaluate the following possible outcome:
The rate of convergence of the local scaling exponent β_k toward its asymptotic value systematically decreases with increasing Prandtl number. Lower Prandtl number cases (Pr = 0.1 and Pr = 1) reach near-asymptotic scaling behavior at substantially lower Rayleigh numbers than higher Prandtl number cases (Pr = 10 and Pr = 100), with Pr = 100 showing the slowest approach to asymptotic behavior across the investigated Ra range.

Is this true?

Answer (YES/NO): YES